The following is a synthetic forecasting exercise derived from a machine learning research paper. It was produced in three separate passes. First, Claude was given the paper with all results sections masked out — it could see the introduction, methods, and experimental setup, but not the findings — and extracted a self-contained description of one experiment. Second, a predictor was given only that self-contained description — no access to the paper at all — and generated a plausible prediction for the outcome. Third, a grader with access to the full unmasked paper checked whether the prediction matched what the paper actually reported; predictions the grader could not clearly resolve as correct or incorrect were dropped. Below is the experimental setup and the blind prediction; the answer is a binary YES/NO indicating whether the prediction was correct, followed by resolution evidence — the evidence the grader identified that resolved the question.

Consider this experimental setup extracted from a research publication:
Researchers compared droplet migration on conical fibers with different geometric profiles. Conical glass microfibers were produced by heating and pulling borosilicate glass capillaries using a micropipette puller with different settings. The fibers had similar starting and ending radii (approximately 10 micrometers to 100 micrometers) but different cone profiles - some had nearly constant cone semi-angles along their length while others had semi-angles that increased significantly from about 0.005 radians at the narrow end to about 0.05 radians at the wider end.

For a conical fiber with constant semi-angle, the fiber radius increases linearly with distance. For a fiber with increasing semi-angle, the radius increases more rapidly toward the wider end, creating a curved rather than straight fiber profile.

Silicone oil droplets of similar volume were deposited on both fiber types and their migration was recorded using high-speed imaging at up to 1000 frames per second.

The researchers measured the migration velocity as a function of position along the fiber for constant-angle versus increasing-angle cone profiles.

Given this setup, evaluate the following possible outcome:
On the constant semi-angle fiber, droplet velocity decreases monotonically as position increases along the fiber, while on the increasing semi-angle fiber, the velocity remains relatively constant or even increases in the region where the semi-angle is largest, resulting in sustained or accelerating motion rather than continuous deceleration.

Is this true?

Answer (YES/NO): NO